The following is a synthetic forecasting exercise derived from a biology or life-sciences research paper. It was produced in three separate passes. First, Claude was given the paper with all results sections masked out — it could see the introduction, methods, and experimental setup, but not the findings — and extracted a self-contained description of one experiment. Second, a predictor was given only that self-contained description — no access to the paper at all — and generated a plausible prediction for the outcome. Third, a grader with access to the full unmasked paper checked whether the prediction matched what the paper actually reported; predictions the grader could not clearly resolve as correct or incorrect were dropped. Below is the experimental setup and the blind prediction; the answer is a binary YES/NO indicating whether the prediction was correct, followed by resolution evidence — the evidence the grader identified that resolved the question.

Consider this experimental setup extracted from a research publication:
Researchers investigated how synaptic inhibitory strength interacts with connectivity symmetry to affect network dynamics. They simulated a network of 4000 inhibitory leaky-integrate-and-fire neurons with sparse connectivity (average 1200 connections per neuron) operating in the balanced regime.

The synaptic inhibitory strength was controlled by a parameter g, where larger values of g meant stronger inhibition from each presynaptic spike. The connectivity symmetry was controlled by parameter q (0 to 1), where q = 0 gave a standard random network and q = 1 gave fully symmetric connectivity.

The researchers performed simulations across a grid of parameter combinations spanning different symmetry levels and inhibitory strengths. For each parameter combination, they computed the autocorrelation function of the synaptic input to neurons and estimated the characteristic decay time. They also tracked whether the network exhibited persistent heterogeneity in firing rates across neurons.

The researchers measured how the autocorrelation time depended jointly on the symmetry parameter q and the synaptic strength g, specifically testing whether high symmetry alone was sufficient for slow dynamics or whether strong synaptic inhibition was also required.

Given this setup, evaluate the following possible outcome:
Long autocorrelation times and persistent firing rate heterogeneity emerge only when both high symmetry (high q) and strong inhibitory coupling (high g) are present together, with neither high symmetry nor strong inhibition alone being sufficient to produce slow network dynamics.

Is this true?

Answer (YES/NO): YES